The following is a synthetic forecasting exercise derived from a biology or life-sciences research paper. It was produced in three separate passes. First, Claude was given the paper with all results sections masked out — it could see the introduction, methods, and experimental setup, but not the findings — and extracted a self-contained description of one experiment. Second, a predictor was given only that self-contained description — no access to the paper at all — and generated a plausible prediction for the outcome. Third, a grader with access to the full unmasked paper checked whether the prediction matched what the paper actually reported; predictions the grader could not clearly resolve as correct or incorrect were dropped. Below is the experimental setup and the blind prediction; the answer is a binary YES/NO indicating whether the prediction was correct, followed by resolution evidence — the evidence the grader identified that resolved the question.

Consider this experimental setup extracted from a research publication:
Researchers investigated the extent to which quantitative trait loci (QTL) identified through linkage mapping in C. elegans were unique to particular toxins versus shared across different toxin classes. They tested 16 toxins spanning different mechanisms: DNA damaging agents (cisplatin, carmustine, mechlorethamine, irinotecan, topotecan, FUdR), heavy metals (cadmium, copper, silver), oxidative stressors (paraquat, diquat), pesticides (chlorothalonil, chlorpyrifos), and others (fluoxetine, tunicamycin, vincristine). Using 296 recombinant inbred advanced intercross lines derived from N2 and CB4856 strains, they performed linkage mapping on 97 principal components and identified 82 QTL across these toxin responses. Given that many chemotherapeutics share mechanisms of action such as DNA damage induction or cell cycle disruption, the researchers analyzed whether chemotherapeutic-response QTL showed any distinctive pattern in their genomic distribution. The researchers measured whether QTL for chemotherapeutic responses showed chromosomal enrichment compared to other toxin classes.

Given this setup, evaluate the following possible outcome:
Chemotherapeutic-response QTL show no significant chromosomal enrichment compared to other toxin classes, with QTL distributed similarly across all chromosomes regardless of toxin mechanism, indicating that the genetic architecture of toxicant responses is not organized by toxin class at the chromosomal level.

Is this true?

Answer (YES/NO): NO